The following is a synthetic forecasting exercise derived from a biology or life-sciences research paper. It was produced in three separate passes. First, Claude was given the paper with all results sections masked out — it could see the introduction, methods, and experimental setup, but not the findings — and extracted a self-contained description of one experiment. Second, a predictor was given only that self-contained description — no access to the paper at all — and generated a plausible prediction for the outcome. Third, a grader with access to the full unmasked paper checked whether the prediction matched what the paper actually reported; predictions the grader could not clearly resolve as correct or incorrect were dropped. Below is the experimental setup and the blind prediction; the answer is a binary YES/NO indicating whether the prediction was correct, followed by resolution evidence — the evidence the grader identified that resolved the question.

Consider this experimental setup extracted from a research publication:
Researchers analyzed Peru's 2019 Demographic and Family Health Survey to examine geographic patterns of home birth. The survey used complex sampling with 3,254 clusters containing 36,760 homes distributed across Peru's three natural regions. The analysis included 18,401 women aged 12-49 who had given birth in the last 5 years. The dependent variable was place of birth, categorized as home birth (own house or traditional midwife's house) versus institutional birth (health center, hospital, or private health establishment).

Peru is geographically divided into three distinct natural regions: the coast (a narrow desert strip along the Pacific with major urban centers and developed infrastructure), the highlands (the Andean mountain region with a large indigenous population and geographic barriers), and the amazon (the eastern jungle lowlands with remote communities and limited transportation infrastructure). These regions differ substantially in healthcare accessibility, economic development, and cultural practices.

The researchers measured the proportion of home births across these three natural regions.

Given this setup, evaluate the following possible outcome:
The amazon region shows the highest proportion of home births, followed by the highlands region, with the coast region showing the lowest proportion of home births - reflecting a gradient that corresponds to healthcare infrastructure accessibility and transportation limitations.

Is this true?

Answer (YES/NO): YES